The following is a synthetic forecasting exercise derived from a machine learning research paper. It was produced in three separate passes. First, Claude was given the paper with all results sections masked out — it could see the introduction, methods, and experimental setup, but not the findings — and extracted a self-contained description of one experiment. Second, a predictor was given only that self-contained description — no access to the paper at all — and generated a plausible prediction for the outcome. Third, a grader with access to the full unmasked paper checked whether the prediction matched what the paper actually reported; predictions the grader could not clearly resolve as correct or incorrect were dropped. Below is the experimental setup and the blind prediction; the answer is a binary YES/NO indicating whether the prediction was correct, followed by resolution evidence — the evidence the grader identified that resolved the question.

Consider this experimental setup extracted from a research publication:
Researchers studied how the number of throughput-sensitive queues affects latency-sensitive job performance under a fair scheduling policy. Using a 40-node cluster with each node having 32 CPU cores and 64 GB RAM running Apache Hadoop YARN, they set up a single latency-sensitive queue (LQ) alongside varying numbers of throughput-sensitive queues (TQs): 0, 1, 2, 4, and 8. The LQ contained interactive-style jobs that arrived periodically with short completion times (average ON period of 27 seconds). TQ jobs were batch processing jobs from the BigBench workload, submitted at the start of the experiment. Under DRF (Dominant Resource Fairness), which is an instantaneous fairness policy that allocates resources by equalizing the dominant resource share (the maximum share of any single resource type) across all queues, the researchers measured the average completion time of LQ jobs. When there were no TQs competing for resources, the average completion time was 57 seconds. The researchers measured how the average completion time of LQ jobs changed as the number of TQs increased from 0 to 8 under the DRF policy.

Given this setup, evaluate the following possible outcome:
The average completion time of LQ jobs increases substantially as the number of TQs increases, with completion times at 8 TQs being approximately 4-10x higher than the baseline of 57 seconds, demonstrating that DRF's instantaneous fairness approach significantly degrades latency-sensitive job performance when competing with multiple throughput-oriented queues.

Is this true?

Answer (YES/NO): YES